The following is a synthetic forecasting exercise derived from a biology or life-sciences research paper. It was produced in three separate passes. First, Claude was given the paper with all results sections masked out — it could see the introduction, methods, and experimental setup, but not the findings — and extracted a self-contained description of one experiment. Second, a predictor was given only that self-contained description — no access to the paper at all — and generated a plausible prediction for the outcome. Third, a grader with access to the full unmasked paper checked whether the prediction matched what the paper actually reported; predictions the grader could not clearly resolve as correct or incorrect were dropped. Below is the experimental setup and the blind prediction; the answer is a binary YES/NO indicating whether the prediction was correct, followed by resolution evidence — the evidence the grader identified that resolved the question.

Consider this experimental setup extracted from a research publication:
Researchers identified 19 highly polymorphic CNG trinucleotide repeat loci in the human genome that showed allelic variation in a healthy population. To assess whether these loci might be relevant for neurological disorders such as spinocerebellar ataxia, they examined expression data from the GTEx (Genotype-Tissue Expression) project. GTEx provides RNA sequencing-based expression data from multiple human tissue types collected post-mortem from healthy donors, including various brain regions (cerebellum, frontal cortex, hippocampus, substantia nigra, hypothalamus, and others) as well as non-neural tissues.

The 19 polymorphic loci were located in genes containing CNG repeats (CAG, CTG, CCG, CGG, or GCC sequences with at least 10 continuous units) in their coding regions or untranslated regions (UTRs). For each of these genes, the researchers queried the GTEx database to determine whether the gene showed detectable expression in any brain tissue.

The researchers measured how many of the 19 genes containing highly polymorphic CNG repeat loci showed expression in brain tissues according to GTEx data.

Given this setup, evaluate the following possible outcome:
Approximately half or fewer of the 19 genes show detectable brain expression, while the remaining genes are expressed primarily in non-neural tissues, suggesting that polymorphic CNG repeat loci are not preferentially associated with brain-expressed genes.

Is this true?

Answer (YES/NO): NO